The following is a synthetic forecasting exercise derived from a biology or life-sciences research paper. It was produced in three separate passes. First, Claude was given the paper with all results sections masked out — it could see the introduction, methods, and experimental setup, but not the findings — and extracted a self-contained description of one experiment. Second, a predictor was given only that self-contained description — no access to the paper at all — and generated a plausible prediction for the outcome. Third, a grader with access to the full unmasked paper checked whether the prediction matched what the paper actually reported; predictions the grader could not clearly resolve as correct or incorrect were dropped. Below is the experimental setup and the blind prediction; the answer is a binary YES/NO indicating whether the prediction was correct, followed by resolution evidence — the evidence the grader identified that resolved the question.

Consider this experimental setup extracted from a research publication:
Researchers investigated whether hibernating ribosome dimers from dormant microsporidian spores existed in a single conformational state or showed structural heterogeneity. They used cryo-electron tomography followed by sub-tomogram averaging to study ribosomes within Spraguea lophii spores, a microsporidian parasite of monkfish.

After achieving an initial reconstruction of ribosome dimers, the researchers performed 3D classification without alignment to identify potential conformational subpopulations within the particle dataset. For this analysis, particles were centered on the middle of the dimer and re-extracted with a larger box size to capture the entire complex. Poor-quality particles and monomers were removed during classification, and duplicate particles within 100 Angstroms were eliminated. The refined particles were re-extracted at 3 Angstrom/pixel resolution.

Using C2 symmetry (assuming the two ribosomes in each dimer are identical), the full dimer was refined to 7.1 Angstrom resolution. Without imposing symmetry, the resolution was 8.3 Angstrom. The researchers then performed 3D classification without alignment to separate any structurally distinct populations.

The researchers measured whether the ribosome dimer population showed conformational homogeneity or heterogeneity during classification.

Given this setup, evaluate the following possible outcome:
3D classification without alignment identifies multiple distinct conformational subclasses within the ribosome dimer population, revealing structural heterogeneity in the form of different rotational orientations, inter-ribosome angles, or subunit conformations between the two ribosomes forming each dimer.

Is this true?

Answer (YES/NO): YES